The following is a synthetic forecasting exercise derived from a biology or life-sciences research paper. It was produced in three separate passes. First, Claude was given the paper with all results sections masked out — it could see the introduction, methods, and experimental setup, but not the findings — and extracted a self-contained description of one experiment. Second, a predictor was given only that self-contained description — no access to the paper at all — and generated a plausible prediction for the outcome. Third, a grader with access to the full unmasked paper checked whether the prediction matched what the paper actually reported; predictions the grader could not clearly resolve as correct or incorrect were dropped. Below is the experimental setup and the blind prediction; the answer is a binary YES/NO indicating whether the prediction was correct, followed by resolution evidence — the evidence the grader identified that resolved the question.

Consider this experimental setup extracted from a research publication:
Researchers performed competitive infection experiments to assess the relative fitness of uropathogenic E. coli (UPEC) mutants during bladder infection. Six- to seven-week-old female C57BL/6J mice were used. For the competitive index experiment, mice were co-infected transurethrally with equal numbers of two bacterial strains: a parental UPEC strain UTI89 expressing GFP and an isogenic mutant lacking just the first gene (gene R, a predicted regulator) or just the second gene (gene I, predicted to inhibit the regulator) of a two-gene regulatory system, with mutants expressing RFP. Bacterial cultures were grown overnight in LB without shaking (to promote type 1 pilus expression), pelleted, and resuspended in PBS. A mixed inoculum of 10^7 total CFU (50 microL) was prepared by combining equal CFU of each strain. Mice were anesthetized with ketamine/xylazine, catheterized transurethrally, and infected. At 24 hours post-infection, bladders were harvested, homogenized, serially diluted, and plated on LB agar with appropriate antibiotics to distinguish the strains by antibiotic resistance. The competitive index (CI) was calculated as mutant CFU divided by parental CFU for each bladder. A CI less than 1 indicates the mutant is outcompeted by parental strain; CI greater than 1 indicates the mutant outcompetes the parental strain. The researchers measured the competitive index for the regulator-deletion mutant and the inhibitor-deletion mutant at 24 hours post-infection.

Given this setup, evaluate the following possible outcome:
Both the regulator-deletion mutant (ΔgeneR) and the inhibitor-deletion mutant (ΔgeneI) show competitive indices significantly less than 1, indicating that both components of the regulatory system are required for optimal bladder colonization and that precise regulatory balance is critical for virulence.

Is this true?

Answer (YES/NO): YES